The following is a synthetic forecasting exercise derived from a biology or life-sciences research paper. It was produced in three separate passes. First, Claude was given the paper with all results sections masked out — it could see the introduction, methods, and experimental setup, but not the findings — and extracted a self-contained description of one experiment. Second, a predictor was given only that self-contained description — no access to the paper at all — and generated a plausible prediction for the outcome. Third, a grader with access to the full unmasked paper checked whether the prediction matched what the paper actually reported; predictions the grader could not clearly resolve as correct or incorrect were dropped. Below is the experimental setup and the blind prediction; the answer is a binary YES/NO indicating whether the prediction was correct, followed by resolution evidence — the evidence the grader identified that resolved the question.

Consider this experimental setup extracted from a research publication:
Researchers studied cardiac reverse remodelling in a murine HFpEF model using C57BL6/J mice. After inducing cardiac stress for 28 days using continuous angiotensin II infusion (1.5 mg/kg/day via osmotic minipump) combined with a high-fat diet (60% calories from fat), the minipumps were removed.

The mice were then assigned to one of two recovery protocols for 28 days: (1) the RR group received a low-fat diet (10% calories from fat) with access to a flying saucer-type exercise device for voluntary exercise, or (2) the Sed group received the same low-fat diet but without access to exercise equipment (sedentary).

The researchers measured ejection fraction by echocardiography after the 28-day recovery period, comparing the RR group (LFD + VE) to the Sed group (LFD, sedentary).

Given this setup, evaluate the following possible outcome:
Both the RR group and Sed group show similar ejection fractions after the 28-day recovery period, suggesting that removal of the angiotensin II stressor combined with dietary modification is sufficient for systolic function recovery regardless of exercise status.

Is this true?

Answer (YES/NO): NO